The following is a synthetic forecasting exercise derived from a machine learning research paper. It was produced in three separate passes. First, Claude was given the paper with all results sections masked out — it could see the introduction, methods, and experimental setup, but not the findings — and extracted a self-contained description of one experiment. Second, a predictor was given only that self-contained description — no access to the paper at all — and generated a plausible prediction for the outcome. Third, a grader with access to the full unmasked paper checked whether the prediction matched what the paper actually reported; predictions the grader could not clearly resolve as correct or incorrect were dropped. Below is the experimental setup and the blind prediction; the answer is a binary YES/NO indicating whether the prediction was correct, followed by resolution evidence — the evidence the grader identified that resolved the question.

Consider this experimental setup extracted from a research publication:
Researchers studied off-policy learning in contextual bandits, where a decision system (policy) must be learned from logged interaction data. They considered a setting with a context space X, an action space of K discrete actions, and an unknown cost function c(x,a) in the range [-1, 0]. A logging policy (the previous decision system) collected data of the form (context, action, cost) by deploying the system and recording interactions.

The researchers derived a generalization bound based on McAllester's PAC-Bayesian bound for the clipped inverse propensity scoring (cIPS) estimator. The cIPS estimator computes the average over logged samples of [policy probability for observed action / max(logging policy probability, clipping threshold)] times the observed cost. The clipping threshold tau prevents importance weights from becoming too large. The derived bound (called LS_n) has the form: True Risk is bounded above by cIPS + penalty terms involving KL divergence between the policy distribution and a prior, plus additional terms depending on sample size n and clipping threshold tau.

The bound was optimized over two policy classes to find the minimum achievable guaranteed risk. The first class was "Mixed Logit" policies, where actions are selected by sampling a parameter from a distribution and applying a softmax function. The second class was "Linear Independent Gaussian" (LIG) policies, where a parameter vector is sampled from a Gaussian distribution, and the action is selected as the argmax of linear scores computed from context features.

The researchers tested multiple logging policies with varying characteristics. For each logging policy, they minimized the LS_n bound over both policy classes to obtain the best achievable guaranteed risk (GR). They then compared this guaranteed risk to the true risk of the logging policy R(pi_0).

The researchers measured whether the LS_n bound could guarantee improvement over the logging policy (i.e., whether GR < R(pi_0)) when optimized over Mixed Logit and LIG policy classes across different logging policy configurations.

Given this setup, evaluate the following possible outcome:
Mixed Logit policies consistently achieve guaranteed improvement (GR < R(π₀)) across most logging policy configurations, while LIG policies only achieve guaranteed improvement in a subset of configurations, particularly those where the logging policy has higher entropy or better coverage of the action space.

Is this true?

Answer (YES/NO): NO